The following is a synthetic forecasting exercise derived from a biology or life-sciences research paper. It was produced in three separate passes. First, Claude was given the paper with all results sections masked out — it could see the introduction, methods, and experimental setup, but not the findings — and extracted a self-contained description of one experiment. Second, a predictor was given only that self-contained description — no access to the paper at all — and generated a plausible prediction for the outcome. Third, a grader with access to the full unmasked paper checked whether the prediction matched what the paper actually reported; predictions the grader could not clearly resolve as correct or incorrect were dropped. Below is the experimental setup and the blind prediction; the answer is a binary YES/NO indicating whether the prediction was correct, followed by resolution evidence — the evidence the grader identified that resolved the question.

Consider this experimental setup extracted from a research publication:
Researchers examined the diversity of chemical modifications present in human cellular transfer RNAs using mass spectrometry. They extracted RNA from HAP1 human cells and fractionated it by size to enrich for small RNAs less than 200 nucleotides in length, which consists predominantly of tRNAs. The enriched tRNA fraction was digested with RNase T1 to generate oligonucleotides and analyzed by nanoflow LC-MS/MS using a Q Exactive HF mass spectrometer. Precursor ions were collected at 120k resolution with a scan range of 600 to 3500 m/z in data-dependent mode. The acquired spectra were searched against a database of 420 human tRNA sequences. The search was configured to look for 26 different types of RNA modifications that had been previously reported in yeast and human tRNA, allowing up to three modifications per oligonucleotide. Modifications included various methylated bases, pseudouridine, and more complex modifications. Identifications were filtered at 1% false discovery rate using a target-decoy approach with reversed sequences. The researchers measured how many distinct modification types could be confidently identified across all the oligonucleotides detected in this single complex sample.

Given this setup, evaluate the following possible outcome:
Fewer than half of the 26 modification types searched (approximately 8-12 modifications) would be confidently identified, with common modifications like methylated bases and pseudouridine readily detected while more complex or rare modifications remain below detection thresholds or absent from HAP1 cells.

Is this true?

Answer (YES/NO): NO